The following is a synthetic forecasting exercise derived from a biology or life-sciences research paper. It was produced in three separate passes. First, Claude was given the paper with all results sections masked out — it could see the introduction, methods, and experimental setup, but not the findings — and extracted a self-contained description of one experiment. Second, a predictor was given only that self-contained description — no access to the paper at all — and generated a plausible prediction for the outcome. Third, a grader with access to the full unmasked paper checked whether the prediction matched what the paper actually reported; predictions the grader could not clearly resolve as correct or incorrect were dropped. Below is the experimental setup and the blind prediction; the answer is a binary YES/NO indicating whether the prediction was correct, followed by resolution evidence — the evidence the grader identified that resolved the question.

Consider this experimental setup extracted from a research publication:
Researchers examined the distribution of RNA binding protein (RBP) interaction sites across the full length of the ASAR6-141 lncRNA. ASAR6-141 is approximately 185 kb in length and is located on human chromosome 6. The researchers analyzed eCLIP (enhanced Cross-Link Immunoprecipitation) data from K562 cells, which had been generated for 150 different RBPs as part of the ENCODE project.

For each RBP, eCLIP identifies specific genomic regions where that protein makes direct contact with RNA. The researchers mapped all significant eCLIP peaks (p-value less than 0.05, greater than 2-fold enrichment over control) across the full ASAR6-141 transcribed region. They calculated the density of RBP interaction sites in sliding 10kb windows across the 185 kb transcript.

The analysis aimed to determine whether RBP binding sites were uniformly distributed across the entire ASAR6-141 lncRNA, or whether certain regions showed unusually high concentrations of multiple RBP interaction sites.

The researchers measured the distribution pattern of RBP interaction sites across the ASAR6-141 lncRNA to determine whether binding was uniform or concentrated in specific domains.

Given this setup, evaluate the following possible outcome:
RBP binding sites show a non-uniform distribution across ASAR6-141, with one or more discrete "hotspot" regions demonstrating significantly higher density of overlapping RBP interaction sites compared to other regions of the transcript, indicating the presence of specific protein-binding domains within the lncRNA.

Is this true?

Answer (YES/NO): YES